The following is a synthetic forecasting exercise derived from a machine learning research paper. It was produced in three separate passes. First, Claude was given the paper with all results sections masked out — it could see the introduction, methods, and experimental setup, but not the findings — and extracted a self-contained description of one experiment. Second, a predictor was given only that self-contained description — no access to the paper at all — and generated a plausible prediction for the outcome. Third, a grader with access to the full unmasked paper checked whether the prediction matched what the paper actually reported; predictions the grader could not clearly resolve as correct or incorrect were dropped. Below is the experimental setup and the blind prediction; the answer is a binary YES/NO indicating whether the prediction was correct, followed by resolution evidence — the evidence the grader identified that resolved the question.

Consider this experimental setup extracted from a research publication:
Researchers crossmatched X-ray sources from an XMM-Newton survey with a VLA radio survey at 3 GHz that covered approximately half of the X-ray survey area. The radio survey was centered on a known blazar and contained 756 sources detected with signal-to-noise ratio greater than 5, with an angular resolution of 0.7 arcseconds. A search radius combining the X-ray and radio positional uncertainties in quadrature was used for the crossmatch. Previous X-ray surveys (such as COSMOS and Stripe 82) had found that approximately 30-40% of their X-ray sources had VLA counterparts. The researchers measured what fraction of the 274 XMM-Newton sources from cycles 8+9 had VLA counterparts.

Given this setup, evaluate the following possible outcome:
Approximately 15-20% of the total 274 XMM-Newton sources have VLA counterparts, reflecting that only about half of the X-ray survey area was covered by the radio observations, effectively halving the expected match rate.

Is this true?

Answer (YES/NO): NO